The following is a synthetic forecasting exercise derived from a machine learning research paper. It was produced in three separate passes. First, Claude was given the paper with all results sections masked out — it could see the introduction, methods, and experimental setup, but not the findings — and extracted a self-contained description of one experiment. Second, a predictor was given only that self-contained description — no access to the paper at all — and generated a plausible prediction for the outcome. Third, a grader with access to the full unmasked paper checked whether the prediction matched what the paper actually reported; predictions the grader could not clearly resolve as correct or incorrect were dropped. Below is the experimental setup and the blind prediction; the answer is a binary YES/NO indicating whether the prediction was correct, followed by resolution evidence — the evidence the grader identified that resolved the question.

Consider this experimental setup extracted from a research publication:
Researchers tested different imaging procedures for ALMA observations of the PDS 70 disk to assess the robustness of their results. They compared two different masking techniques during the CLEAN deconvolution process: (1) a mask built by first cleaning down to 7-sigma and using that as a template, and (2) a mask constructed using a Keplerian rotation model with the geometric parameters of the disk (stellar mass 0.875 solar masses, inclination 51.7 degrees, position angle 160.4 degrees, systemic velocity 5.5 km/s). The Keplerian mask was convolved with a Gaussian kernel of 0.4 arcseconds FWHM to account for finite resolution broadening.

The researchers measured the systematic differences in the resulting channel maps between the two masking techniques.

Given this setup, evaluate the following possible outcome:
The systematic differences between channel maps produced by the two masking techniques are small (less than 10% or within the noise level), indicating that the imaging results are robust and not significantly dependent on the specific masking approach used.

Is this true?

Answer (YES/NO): YES